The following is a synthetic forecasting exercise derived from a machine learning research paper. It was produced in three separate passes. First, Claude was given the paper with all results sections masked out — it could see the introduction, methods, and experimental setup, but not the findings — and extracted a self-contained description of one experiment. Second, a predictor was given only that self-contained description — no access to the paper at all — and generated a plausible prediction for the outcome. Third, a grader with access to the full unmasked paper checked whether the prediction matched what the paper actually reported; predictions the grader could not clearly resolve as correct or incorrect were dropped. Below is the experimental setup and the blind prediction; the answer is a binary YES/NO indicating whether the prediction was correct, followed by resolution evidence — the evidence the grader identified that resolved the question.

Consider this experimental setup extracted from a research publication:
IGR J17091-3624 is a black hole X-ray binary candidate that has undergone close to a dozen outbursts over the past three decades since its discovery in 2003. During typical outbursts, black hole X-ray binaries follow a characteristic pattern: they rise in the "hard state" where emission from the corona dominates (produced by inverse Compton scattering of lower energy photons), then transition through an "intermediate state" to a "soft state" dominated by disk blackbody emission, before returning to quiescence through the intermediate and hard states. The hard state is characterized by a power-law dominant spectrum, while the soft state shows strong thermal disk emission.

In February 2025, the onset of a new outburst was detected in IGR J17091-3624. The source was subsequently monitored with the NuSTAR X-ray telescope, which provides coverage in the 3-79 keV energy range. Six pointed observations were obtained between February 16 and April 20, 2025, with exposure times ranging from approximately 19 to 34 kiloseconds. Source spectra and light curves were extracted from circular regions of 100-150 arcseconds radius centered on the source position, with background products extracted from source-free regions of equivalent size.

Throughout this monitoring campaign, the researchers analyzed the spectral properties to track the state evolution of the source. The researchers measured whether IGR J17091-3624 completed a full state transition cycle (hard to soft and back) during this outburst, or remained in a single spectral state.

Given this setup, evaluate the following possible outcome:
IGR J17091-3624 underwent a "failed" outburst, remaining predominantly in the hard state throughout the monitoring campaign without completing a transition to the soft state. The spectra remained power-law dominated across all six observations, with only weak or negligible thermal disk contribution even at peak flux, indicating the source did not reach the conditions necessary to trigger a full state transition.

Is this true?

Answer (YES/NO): YES